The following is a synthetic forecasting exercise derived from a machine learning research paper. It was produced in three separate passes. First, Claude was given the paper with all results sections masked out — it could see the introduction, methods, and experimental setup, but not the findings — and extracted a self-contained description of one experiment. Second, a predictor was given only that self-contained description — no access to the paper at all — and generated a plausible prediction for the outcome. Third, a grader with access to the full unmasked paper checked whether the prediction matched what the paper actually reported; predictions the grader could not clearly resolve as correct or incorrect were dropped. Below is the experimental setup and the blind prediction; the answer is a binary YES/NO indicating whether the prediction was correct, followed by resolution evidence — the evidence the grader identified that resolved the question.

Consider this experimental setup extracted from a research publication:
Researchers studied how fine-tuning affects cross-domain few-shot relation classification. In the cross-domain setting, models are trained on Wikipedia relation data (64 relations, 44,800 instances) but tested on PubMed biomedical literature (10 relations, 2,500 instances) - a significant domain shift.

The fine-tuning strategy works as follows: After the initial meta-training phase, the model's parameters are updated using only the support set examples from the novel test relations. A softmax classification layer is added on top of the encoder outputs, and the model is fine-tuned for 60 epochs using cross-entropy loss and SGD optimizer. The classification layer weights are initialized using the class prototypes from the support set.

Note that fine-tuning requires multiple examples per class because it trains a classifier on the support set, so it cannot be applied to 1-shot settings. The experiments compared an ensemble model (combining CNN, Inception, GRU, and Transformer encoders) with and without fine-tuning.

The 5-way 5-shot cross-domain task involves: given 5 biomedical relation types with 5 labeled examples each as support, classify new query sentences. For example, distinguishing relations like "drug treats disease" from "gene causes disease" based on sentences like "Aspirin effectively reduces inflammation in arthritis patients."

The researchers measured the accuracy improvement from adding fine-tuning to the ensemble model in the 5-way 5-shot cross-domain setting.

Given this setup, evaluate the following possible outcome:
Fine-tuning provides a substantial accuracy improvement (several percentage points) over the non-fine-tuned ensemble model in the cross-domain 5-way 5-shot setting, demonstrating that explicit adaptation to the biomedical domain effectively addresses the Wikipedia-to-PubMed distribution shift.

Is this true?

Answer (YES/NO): YES